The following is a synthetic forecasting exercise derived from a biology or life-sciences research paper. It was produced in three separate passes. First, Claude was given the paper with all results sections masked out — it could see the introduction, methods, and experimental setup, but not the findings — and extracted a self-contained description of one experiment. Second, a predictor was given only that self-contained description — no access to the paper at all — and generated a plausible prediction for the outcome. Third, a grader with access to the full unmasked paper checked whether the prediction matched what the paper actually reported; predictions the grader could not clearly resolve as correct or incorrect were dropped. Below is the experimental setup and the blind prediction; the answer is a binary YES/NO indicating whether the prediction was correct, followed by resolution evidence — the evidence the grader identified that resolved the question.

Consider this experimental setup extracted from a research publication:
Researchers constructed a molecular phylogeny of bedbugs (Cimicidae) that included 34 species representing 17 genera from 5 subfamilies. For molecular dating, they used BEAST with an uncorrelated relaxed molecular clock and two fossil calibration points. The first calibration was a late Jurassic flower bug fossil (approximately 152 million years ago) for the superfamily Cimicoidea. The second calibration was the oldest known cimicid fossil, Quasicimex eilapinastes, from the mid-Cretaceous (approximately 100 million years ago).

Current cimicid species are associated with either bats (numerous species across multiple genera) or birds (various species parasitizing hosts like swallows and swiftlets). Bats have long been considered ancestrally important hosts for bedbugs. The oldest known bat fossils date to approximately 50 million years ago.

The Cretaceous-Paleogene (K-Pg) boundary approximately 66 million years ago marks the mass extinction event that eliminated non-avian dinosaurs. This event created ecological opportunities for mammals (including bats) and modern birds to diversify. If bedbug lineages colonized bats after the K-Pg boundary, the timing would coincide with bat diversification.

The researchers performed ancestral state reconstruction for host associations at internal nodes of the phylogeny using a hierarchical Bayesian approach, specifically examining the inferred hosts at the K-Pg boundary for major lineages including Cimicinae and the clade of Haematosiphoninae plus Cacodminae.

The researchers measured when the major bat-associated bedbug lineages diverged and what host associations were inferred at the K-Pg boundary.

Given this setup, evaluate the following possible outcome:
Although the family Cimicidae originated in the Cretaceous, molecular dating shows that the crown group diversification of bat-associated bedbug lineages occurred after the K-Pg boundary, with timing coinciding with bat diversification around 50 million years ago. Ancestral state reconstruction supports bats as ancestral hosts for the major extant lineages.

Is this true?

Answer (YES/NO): NO